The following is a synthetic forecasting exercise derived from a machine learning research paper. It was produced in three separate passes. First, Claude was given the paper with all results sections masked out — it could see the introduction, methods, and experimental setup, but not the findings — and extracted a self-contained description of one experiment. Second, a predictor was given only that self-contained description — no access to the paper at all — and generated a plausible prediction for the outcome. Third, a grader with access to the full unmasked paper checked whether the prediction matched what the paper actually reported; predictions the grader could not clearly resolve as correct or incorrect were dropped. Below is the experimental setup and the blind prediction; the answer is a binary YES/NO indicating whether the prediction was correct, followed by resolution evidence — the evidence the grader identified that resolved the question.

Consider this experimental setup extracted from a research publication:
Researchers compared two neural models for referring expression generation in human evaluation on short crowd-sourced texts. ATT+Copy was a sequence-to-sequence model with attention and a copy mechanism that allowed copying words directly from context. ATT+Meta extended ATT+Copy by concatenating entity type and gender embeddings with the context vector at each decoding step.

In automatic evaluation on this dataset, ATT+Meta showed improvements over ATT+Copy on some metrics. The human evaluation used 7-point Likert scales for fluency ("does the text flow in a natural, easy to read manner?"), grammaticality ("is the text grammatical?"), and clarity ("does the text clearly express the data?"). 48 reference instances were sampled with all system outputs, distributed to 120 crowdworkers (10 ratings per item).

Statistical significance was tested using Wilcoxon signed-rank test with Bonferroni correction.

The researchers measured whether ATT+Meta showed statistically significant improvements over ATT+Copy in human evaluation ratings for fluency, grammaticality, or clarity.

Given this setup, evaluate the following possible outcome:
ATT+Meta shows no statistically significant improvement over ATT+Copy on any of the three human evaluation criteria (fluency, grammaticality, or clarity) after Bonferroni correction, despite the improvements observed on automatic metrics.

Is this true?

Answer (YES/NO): YES